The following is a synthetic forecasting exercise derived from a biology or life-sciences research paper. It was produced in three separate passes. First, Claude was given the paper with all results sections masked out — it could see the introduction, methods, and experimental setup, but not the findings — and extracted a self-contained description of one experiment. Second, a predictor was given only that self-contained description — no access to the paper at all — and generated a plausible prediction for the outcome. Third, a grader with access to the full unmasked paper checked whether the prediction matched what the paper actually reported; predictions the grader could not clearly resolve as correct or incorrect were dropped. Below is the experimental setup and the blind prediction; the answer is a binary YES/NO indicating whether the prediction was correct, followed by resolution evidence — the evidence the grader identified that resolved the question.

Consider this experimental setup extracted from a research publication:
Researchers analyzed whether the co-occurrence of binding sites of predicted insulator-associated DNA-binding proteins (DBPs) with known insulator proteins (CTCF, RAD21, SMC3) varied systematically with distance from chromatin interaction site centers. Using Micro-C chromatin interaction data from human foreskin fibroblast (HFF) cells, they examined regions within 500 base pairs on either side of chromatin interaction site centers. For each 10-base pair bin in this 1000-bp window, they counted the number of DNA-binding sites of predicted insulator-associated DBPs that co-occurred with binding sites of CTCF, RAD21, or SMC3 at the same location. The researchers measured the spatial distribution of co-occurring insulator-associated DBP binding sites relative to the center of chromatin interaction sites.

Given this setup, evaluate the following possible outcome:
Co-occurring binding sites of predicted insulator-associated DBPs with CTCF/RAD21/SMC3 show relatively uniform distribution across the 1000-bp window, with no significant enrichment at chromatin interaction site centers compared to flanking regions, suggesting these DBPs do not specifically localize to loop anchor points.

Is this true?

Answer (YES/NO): NO